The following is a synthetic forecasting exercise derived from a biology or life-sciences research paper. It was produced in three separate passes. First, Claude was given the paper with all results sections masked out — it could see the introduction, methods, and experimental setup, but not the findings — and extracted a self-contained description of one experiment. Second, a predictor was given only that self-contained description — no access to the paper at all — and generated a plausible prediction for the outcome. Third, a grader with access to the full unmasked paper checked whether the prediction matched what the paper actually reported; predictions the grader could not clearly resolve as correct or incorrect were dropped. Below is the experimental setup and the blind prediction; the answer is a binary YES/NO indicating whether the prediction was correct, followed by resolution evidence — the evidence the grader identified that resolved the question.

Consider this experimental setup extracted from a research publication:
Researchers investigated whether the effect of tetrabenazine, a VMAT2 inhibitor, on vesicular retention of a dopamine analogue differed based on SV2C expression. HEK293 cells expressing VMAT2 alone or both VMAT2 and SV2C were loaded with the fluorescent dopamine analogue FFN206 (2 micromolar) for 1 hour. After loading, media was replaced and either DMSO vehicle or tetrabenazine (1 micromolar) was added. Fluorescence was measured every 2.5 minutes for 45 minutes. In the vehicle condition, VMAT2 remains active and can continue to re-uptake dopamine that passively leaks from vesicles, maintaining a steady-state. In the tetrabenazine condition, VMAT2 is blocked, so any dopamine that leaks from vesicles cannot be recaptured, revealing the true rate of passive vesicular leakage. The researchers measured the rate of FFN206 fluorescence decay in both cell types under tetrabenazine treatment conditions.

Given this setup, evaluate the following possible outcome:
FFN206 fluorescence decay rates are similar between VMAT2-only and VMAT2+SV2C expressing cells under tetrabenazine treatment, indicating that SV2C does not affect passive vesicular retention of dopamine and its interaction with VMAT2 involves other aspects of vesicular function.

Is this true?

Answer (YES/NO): NO